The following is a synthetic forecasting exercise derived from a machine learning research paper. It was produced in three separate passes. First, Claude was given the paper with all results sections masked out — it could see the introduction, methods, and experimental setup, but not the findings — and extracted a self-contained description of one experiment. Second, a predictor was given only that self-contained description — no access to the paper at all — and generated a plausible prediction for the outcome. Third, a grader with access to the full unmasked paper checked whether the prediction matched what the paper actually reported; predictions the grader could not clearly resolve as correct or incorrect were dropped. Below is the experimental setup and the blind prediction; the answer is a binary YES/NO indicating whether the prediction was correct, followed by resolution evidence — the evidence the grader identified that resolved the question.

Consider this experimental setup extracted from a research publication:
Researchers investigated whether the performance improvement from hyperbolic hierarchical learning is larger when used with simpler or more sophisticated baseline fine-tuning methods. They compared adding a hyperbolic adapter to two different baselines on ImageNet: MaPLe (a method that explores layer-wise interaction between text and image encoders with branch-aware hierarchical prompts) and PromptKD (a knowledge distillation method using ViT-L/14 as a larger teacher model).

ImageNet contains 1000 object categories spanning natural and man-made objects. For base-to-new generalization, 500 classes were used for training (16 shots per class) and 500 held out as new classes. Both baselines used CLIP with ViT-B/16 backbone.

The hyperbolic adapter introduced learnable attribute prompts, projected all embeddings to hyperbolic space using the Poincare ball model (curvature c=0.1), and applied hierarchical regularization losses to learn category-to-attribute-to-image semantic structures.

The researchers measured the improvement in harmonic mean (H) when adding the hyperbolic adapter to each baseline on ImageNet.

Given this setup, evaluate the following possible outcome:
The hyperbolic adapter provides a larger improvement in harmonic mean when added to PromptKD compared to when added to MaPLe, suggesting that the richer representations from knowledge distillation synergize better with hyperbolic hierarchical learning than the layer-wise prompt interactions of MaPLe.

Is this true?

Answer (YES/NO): NO